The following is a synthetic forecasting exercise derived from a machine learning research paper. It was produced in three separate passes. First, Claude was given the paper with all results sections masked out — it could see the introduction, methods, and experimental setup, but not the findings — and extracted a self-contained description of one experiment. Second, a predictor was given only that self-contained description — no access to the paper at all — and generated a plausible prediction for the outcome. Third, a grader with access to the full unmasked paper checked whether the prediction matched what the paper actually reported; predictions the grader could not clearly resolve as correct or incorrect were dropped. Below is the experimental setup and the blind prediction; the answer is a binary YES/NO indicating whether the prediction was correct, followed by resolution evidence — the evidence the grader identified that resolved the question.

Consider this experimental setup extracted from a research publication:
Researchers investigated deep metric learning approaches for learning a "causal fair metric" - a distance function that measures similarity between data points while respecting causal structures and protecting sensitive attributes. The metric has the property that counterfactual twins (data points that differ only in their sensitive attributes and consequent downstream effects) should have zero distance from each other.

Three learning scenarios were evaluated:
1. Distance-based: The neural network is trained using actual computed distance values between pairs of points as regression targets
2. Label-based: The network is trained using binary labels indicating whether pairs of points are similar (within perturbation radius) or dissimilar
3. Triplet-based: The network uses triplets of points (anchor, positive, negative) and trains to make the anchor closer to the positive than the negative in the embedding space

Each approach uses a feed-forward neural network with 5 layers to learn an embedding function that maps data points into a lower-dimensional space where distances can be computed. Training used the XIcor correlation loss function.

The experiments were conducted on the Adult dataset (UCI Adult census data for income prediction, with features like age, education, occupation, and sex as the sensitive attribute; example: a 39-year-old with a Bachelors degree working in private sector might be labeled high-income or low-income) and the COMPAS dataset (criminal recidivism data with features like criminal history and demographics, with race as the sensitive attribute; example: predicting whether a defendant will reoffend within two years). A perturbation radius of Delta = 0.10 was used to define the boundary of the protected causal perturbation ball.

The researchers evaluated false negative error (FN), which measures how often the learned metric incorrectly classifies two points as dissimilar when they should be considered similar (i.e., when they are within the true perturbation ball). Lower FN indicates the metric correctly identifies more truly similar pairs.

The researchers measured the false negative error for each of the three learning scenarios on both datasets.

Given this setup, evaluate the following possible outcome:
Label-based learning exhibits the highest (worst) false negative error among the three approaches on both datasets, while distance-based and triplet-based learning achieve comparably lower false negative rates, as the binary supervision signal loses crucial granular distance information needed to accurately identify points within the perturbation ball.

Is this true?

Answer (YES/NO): NO